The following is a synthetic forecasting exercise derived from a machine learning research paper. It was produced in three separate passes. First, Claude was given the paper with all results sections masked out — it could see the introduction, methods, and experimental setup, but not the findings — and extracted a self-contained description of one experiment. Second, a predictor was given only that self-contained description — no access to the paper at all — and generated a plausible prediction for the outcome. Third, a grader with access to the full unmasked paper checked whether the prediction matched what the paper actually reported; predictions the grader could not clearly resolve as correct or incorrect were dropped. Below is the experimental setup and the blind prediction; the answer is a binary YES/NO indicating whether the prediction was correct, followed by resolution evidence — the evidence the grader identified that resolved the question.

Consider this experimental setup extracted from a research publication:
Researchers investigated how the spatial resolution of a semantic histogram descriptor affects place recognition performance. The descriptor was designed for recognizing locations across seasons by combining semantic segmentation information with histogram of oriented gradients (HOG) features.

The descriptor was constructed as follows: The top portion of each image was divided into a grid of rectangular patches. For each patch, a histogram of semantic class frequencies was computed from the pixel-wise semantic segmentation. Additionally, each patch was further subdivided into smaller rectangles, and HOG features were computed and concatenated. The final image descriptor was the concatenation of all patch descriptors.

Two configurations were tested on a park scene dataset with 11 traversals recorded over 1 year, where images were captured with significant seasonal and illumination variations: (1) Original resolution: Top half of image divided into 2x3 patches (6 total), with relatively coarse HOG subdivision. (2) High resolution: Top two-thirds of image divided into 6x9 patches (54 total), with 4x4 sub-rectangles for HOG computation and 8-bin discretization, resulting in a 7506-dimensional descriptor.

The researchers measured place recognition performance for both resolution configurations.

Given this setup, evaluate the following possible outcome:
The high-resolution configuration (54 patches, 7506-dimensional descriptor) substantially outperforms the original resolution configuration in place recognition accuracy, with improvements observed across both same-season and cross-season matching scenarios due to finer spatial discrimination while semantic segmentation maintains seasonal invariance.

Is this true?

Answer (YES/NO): YES